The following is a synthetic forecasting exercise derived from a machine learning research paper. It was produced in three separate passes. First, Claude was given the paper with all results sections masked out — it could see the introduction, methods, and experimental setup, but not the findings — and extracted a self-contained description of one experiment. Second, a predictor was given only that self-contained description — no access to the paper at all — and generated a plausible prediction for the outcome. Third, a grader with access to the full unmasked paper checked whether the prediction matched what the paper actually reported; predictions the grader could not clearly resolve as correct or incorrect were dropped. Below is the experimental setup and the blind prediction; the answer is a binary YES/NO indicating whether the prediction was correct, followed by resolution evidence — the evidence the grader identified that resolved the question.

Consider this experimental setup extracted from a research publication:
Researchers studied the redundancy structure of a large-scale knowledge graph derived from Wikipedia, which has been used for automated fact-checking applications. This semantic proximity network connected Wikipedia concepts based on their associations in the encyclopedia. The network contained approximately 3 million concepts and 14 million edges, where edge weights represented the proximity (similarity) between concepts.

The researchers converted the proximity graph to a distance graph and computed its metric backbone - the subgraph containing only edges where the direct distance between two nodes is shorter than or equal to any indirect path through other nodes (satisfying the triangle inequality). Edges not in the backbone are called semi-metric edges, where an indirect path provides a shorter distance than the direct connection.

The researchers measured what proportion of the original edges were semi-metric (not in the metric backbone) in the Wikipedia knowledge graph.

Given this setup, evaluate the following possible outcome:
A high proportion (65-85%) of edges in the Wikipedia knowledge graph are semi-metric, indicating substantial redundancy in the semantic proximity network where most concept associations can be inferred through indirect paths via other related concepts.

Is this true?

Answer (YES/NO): NO